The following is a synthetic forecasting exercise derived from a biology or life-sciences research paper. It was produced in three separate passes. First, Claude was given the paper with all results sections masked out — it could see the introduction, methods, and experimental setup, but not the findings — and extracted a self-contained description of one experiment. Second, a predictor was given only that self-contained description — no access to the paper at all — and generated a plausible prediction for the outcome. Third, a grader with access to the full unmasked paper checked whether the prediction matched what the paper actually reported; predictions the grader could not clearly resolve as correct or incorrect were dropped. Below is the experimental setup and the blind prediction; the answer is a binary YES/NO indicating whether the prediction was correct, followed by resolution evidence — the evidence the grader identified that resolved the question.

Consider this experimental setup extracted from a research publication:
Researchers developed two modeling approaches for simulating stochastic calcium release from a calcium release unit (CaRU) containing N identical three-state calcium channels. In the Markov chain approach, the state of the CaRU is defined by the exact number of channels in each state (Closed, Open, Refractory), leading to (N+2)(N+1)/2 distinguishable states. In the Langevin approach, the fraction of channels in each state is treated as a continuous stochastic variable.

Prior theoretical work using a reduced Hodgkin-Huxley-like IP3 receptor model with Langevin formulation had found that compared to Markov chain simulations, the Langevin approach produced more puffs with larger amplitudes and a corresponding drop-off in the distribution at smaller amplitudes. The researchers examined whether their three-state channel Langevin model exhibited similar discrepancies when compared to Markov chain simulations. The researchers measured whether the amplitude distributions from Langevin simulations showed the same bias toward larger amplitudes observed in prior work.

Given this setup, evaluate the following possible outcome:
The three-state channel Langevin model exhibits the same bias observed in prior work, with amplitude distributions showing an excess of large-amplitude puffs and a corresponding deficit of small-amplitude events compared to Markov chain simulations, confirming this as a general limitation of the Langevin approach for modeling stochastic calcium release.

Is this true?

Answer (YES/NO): NO